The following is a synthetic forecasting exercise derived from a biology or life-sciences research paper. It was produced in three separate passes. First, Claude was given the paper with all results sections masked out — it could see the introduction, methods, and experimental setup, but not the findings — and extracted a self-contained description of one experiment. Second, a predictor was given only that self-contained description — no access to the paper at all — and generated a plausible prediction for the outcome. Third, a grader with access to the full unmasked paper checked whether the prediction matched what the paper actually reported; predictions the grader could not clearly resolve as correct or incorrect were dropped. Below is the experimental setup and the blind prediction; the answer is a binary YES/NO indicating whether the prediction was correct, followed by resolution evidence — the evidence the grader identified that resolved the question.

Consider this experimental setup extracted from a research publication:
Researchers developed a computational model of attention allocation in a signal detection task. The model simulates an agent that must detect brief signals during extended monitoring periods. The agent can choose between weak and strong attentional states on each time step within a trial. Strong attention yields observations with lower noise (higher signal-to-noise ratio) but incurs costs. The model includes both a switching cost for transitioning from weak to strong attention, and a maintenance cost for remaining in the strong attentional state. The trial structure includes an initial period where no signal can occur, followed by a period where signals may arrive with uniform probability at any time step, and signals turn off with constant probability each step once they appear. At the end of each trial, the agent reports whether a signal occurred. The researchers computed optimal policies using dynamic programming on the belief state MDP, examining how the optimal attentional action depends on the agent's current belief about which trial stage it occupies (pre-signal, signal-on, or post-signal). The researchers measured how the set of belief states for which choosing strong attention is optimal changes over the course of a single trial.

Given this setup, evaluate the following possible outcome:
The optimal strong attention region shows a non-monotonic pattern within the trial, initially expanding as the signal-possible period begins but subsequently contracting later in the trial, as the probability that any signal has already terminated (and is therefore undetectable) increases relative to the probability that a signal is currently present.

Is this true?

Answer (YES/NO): NO